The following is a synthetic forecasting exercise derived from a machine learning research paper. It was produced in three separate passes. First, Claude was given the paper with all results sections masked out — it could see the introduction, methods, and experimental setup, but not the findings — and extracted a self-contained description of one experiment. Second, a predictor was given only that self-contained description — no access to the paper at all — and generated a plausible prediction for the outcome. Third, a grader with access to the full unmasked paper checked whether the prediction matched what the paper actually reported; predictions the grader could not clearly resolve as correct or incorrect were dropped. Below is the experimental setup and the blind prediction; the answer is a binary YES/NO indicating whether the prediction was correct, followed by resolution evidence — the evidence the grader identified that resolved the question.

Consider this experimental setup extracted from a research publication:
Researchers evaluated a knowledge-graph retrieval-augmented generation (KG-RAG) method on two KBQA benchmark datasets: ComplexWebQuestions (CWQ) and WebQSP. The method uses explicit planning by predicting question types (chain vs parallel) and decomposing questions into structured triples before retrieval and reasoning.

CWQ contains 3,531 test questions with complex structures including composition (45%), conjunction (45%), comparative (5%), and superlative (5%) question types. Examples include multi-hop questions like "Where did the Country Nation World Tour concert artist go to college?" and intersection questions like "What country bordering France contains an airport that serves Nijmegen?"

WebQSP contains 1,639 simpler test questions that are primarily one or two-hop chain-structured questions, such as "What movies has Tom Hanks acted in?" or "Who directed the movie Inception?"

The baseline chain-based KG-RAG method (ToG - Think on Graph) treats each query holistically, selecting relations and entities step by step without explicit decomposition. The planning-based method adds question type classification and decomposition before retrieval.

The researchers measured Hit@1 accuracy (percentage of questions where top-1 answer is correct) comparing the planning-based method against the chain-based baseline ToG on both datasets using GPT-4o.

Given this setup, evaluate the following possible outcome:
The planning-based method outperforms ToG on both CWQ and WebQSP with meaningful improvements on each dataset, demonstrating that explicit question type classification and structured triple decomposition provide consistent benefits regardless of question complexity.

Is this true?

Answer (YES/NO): NO